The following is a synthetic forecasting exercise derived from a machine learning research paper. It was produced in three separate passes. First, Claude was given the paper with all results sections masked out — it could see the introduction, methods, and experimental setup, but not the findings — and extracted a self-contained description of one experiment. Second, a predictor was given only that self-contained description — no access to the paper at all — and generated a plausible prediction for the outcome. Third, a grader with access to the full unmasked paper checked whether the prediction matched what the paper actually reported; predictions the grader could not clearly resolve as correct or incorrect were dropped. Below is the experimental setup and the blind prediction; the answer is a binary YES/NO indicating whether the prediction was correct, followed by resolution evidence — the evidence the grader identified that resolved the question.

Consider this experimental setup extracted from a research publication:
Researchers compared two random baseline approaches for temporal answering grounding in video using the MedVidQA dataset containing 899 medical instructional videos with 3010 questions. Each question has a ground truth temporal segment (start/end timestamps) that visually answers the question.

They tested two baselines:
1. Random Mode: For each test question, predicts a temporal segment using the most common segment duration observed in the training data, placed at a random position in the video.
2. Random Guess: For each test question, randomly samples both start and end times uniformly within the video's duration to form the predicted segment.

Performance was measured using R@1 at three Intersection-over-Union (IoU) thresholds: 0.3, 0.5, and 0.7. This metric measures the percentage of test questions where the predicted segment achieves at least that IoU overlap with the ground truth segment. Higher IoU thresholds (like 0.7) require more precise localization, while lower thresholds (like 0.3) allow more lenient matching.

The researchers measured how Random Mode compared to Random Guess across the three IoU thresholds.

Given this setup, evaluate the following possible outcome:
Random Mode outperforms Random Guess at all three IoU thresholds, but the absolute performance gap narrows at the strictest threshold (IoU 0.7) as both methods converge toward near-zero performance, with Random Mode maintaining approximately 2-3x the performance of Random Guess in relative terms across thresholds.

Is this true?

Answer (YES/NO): NO